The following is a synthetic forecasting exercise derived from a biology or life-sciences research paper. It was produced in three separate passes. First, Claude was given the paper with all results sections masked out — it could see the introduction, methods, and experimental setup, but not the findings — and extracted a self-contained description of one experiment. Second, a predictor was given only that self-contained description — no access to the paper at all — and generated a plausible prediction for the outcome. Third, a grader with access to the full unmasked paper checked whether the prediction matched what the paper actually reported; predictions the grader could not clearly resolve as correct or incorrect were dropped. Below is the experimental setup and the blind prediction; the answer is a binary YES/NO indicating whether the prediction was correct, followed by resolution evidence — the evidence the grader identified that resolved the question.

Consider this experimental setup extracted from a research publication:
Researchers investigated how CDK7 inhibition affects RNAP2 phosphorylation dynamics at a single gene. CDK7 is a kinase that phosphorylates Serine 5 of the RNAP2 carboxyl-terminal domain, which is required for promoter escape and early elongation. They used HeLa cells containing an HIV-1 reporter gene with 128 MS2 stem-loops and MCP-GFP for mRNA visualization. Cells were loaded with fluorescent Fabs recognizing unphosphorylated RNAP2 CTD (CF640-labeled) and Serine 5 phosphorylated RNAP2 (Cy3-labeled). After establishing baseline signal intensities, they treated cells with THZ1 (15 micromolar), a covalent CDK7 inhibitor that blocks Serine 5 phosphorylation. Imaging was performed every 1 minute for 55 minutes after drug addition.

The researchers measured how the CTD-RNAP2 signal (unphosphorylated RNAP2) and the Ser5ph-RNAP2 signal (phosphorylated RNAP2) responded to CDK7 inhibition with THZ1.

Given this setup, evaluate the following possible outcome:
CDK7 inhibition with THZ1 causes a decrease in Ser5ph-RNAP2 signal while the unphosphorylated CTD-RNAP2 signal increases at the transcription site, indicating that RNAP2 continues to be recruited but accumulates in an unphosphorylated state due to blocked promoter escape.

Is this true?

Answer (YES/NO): NO